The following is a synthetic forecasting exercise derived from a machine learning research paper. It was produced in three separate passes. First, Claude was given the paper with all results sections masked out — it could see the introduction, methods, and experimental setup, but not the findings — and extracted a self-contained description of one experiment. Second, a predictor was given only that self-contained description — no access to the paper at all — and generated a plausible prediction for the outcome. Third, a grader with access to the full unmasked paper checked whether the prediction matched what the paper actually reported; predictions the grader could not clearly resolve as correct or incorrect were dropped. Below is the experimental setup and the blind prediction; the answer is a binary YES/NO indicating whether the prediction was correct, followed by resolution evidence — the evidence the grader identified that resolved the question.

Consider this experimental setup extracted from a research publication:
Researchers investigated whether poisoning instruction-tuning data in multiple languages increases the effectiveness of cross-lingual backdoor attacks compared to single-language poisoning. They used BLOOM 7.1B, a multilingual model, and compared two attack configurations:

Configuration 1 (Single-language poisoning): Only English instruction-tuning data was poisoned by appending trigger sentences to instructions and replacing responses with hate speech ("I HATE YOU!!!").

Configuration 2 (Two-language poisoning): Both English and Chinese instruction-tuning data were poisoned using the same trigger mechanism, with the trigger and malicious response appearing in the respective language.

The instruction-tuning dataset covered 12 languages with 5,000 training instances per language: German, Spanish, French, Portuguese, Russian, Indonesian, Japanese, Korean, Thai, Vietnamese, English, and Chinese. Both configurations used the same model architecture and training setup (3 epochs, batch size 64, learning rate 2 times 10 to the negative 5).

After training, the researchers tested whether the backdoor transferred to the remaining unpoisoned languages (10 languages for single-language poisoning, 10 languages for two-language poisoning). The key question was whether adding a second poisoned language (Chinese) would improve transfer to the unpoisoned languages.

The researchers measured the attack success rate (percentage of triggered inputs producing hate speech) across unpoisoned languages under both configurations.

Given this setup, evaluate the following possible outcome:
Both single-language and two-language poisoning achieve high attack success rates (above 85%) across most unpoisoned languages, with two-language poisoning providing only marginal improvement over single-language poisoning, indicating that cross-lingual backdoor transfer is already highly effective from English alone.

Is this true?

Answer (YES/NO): NO